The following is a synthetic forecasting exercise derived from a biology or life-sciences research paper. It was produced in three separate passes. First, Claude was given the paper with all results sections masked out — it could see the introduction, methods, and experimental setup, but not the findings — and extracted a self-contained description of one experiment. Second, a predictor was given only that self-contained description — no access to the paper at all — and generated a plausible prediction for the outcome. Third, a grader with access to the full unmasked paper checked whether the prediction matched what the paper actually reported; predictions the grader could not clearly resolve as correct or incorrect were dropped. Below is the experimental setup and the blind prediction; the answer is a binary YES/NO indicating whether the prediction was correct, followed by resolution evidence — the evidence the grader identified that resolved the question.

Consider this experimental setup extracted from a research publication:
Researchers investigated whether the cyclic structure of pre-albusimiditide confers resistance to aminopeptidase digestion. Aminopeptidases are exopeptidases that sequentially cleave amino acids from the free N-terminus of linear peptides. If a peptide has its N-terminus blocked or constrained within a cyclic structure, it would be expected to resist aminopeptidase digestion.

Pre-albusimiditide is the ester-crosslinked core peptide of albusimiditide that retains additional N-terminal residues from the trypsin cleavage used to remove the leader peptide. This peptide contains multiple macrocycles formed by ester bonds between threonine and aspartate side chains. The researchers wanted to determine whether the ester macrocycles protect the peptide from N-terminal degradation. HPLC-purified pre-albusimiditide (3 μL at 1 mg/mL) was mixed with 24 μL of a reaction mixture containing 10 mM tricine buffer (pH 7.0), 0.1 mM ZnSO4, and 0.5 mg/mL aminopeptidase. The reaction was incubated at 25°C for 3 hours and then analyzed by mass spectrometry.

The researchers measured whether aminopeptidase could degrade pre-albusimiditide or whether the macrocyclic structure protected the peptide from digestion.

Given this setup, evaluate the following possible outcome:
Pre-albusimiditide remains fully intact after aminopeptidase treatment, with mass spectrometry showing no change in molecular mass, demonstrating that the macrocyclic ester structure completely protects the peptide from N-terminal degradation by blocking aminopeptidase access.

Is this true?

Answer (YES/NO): NO